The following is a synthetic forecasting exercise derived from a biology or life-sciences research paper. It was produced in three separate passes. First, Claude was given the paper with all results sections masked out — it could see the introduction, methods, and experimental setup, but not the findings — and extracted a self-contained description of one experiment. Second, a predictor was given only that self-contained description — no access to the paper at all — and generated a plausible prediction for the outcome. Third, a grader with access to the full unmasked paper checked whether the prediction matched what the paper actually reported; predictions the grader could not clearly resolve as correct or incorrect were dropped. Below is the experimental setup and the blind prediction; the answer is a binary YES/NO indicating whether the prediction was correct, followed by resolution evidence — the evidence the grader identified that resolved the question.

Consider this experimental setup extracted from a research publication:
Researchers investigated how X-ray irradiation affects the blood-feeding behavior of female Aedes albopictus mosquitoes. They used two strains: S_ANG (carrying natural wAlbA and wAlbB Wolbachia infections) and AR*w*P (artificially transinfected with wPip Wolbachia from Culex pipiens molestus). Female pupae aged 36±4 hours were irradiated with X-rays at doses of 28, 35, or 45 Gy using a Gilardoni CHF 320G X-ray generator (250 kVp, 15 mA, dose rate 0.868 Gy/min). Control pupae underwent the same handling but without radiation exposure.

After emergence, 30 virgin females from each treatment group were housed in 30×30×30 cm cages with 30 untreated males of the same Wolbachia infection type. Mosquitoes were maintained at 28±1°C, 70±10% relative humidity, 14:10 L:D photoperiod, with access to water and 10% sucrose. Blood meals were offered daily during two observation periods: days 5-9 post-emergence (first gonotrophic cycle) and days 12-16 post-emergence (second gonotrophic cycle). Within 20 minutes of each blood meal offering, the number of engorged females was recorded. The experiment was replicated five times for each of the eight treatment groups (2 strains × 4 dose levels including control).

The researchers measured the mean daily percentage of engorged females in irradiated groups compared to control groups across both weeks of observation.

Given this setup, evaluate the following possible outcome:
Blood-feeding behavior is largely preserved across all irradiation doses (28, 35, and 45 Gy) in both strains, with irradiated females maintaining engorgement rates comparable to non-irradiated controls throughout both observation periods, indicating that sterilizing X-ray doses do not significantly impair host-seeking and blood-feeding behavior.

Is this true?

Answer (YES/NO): NO